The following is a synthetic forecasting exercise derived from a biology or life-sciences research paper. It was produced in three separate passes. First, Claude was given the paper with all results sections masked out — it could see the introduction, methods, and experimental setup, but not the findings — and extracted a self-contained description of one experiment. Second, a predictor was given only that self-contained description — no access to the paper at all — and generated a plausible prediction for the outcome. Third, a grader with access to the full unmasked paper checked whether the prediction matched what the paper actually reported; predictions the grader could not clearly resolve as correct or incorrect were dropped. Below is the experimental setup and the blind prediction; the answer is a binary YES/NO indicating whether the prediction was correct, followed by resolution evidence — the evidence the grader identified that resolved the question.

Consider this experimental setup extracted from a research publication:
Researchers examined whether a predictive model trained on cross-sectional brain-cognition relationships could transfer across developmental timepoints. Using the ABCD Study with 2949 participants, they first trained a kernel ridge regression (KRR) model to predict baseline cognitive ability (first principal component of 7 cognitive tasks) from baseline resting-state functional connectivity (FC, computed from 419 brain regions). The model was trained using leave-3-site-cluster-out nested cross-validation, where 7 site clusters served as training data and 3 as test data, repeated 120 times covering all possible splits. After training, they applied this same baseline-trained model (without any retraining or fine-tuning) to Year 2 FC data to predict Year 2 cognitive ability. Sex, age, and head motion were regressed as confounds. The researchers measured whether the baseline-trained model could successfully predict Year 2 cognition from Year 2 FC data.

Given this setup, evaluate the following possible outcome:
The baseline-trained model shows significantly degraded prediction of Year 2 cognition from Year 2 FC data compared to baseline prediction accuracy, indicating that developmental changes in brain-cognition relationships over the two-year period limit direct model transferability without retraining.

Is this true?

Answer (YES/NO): NO